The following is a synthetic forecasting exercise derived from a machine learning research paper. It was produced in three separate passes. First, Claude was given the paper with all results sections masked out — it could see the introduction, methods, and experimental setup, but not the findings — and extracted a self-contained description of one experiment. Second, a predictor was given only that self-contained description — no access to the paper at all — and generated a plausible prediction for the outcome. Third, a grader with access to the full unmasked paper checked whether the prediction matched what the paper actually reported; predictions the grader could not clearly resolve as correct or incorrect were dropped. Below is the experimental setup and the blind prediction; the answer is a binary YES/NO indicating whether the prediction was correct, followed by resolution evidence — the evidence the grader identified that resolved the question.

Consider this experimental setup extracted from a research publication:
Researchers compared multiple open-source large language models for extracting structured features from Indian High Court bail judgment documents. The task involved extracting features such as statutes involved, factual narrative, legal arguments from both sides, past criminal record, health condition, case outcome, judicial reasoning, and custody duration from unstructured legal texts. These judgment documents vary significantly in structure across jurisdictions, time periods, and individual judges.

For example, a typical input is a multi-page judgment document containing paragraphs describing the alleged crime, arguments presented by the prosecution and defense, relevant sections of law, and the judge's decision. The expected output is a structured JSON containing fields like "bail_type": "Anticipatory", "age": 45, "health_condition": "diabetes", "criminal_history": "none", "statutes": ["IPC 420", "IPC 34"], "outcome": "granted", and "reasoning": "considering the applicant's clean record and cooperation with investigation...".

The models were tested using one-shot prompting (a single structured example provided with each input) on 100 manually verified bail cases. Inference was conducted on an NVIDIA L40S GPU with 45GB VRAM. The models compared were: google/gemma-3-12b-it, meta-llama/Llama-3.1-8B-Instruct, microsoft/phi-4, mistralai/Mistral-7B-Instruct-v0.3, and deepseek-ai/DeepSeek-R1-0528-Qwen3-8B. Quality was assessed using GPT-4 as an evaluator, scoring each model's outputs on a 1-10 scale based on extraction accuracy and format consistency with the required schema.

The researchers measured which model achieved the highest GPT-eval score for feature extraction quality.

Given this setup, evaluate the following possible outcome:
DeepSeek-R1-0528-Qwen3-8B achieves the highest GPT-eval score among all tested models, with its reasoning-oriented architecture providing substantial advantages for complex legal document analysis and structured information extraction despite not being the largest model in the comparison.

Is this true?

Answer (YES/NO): NO